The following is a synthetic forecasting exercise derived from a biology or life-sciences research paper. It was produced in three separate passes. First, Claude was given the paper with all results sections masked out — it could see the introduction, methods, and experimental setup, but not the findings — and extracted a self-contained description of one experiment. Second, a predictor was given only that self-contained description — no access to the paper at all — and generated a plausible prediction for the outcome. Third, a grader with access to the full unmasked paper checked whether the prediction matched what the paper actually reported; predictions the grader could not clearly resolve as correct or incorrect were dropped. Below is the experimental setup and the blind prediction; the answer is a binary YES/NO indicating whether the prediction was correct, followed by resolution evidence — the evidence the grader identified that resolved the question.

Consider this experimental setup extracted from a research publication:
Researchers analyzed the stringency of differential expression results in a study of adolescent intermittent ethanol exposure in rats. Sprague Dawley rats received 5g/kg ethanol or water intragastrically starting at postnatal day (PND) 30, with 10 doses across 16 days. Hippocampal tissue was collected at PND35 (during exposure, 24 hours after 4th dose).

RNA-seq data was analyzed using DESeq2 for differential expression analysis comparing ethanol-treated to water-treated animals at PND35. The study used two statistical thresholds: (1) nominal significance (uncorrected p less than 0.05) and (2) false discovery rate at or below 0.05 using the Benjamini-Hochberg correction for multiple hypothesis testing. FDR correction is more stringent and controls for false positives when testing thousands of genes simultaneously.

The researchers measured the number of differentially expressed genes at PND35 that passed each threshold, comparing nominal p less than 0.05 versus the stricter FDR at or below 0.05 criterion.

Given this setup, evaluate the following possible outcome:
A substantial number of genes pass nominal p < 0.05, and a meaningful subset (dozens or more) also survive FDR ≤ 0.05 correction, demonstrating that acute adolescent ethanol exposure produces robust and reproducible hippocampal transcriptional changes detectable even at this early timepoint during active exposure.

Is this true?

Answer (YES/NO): NO